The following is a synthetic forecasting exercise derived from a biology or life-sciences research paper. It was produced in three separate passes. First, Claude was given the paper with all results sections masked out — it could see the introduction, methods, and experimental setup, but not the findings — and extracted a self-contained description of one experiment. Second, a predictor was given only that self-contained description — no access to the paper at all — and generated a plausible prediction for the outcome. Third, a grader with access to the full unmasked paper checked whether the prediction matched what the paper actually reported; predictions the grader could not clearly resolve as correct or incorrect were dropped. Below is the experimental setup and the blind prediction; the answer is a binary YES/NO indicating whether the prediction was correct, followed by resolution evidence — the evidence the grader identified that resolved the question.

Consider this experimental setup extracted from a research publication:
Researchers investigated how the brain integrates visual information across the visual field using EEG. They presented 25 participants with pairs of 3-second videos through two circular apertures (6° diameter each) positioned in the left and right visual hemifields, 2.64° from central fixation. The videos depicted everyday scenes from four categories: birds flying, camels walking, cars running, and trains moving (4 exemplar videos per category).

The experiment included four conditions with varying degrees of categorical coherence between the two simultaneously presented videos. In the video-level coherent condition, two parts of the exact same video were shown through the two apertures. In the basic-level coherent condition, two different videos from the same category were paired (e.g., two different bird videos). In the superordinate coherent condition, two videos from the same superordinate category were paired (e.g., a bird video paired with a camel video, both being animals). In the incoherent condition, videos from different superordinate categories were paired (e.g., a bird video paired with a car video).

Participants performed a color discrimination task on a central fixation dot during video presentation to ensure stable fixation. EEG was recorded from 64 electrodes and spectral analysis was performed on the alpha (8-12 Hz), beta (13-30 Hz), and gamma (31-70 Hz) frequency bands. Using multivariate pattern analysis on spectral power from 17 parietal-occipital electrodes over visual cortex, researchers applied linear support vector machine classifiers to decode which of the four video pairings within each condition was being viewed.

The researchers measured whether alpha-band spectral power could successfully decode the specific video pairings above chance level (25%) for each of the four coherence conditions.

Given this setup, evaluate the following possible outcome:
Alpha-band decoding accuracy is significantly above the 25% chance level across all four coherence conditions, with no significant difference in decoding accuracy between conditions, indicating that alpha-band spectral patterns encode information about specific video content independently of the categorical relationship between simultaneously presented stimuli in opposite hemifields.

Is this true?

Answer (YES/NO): NO